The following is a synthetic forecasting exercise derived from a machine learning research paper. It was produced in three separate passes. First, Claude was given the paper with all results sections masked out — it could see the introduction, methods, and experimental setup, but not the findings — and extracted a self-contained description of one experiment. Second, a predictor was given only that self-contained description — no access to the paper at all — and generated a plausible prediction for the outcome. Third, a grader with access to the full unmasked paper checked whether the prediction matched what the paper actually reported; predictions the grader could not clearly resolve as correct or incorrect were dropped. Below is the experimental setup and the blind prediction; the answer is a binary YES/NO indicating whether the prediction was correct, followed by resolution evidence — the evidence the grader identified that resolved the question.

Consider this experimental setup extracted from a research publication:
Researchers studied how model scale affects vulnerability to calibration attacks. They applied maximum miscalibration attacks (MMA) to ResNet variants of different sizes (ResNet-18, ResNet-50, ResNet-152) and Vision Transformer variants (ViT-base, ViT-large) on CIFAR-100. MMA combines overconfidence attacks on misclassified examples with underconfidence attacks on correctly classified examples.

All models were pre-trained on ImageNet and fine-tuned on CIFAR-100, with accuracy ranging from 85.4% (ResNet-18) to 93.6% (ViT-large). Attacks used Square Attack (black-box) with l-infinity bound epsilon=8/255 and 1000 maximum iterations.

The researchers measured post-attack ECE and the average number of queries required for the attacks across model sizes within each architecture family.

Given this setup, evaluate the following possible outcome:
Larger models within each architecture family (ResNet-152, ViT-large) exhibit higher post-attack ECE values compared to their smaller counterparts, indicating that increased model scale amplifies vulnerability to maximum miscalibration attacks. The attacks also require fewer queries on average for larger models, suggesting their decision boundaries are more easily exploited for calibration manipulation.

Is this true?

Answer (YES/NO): NO